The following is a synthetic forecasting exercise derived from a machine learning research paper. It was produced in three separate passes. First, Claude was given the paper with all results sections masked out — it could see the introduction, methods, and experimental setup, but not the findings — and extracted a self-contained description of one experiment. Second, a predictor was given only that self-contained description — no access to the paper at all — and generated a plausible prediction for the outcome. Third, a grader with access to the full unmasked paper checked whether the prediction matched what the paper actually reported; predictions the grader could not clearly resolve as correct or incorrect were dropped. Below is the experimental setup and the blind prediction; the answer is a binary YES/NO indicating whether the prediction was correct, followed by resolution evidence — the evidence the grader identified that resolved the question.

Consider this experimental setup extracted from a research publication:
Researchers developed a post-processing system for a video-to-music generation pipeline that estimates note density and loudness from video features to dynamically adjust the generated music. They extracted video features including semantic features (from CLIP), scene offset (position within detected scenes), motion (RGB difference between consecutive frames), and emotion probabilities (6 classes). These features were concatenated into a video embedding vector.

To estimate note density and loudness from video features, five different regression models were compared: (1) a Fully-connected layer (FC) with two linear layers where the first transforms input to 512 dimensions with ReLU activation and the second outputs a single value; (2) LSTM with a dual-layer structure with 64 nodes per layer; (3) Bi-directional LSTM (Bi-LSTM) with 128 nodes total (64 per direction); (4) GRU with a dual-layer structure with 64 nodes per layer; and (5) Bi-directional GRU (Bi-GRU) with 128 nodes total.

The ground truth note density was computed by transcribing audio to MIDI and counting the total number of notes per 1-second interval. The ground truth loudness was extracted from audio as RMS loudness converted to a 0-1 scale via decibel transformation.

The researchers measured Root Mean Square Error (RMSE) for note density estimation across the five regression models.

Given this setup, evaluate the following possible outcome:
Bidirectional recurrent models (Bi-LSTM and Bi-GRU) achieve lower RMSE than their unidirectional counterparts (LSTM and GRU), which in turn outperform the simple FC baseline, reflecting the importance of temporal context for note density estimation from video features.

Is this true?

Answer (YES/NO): YES